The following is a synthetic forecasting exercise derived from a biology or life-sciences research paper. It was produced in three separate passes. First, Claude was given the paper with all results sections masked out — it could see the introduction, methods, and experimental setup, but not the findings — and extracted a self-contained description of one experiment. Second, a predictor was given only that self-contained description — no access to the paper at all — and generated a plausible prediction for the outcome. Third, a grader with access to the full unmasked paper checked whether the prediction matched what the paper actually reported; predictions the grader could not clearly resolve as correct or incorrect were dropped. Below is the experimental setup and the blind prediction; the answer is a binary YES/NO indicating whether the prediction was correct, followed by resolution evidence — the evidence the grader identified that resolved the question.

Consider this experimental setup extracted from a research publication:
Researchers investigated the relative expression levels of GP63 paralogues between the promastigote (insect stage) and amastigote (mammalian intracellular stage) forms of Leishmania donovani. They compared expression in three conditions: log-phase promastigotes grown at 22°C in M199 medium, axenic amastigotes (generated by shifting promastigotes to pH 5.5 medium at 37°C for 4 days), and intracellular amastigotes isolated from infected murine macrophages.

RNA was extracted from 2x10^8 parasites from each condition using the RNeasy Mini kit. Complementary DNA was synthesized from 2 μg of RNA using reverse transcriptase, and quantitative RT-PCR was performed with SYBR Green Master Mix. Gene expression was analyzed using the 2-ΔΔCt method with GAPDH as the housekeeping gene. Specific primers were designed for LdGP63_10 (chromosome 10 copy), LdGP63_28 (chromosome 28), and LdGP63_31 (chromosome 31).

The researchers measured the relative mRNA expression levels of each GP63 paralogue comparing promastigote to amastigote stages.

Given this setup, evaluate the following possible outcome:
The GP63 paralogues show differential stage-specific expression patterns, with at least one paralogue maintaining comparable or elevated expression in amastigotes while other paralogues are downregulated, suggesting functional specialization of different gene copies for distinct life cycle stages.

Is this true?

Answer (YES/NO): NO